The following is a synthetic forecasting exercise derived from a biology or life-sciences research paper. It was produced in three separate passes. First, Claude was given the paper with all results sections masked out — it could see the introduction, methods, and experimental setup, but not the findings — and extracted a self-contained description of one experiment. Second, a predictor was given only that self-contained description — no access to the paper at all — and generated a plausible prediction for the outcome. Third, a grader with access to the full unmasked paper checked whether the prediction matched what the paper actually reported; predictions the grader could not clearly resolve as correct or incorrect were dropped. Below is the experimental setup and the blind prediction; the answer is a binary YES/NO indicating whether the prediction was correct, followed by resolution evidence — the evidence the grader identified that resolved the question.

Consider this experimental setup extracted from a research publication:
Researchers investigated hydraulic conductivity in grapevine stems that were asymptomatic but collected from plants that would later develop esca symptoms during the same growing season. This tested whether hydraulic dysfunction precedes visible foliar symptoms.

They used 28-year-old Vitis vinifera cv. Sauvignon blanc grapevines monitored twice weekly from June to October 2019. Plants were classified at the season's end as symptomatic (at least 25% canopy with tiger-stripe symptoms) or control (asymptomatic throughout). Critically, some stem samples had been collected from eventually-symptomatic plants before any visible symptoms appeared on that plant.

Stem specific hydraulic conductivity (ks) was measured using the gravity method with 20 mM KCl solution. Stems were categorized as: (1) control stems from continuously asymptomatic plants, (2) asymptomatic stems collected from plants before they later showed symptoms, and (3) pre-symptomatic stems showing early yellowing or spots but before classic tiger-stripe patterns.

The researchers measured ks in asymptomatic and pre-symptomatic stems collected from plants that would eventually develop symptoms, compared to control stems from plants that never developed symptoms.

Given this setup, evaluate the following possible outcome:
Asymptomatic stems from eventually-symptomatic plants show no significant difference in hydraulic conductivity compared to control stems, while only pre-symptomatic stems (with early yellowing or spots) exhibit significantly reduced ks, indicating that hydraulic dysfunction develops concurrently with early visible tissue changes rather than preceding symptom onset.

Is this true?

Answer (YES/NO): NO